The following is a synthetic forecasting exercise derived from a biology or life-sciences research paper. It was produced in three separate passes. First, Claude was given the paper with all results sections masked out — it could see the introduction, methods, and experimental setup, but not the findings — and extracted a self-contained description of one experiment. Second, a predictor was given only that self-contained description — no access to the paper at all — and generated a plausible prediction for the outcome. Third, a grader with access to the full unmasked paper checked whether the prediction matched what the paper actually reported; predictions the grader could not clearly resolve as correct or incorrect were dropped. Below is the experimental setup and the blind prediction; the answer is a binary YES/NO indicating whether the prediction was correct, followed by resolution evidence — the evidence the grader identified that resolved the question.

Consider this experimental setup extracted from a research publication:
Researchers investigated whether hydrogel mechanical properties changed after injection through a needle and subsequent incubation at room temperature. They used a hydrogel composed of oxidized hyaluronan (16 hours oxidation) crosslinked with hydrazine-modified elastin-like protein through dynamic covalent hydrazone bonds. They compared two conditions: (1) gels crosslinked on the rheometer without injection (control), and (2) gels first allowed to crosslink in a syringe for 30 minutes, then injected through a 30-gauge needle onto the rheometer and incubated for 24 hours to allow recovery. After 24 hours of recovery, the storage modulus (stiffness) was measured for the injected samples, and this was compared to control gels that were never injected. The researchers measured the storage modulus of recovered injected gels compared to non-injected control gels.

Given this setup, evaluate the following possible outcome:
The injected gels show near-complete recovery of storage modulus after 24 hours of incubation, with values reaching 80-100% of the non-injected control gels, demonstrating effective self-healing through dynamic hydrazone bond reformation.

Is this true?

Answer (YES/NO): NO